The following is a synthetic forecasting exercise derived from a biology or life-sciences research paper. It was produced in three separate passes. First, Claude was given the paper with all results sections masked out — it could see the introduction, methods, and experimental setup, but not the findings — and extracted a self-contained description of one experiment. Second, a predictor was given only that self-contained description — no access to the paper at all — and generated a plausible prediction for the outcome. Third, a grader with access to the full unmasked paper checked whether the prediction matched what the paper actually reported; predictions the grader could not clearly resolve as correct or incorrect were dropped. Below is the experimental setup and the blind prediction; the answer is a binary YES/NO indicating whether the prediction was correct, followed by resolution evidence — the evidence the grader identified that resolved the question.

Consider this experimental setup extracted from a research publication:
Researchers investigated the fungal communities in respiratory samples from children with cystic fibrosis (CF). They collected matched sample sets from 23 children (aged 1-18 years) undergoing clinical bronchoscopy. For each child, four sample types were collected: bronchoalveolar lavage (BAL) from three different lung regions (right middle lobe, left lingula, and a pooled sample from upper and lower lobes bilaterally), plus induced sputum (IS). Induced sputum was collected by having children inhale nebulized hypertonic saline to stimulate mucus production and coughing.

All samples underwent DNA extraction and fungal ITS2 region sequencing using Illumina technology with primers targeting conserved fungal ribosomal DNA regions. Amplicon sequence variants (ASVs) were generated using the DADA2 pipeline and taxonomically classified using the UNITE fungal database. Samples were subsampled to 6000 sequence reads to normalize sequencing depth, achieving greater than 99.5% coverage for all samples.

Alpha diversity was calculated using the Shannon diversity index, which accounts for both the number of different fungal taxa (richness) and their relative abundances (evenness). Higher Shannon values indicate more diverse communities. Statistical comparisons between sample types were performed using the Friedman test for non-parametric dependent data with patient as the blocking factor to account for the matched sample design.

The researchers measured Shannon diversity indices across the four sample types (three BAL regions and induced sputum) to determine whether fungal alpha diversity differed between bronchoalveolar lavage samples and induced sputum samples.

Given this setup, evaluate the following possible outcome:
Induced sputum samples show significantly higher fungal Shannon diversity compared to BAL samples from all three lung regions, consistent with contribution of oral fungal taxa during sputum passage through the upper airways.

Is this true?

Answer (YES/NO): NO